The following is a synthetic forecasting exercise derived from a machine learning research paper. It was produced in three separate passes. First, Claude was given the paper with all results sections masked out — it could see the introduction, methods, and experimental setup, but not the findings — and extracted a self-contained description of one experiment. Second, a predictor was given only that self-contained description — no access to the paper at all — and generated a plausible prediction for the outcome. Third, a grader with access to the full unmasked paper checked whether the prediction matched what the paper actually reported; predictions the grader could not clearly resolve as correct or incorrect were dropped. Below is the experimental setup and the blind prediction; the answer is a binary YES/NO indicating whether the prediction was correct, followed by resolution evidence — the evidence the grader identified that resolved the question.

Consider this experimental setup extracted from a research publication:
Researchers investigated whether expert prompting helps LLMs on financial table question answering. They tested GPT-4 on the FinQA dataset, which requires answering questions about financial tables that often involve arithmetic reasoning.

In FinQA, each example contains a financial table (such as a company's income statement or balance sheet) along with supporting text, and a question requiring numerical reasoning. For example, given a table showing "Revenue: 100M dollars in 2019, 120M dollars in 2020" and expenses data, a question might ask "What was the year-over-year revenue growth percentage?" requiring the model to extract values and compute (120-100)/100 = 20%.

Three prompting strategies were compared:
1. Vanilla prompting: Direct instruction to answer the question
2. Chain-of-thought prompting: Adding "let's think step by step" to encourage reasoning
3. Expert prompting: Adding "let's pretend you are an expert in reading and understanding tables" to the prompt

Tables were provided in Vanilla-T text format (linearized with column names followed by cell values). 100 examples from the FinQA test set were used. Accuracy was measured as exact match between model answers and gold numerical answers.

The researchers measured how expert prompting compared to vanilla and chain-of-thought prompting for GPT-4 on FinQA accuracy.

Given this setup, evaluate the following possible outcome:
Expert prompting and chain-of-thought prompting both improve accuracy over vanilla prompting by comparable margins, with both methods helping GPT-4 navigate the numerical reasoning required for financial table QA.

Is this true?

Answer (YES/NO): NO